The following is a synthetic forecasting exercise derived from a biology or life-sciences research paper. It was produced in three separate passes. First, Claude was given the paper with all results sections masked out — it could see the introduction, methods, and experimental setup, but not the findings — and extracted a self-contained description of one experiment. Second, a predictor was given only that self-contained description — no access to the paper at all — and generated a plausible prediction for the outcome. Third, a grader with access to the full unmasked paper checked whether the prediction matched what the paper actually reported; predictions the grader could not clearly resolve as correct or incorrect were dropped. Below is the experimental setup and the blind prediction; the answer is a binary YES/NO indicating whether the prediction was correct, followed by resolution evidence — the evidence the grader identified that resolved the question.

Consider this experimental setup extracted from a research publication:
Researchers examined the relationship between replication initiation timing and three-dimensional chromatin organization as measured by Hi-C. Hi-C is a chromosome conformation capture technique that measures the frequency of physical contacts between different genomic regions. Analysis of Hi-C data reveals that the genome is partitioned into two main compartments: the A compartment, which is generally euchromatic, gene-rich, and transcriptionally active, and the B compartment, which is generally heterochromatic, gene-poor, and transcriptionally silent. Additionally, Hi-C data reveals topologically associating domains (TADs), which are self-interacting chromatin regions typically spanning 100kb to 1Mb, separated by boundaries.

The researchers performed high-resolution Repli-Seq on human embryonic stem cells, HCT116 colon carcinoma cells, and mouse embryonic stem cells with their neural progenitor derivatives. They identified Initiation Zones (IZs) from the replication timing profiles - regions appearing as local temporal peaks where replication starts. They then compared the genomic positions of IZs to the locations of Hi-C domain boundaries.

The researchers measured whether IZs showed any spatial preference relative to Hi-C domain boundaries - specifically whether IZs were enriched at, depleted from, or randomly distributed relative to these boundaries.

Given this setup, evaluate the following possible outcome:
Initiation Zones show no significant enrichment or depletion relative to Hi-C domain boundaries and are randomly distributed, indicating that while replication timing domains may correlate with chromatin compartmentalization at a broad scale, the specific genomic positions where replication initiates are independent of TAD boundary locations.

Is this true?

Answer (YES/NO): NO